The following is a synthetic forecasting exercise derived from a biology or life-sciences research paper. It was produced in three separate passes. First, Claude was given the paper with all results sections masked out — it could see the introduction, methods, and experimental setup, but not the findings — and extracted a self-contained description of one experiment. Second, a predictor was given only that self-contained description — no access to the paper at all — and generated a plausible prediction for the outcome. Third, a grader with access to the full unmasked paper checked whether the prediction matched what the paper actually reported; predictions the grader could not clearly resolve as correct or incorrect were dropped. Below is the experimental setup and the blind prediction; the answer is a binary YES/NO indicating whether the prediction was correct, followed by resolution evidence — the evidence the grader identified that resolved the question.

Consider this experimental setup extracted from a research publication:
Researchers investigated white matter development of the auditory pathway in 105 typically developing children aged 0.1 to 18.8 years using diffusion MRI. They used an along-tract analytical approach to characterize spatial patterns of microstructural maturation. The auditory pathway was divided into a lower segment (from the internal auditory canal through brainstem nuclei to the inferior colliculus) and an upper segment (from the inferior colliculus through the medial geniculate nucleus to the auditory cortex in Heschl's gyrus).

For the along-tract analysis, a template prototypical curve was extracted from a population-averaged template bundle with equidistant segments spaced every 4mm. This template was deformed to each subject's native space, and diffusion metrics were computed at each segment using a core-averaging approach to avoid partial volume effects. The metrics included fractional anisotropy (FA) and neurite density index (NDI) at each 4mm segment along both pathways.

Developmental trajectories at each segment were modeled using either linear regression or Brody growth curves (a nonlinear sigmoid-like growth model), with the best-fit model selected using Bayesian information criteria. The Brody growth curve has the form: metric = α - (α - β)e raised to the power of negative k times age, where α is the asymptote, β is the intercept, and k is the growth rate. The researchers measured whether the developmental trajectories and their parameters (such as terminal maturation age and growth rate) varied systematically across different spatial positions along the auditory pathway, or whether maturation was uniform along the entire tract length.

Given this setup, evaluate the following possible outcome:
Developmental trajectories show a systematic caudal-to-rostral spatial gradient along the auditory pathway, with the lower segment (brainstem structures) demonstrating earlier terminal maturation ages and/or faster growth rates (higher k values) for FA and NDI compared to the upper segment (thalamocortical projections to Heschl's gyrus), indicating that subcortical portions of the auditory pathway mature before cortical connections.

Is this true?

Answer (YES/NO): YES